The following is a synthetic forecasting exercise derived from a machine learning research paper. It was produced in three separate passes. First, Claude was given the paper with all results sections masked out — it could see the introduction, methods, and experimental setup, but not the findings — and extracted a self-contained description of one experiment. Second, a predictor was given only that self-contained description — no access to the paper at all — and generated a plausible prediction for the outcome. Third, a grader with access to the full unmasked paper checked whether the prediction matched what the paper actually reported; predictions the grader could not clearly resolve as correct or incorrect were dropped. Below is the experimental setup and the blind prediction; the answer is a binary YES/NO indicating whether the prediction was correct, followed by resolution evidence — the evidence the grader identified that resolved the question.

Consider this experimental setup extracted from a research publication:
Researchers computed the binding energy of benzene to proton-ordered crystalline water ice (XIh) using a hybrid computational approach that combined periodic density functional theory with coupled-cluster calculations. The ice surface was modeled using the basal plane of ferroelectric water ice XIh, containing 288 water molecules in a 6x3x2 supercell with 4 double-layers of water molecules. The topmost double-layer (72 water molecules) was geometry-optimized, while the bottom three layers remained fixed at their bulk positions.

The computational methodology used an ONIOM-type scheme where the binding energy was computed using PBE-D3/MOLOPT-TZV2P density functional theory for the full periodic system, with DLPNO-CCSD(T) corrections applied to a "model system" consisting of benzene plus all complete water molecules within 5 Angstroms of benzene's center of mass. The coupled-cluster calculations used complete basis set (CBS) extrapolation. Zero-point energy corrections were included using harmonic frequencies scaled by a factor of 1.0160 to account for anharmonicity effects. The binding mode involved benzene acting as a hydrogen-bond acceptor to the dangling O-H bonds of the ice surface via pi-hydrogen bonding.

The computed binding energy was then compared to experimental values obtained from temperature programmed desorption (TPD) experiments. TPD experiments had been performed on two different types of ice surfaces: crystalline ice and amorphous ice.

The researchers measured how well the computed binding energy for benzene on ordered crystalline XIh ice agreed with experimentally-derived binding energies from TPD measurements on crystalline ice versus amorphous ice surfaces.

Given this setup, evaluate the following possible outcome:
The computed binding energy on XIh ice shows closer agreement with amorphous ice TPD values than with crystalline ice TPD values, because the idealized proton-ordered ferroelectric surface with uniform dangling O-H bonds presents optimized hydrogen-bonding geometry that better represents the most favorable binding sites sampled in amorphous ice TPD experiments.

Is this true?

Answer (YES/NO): NO